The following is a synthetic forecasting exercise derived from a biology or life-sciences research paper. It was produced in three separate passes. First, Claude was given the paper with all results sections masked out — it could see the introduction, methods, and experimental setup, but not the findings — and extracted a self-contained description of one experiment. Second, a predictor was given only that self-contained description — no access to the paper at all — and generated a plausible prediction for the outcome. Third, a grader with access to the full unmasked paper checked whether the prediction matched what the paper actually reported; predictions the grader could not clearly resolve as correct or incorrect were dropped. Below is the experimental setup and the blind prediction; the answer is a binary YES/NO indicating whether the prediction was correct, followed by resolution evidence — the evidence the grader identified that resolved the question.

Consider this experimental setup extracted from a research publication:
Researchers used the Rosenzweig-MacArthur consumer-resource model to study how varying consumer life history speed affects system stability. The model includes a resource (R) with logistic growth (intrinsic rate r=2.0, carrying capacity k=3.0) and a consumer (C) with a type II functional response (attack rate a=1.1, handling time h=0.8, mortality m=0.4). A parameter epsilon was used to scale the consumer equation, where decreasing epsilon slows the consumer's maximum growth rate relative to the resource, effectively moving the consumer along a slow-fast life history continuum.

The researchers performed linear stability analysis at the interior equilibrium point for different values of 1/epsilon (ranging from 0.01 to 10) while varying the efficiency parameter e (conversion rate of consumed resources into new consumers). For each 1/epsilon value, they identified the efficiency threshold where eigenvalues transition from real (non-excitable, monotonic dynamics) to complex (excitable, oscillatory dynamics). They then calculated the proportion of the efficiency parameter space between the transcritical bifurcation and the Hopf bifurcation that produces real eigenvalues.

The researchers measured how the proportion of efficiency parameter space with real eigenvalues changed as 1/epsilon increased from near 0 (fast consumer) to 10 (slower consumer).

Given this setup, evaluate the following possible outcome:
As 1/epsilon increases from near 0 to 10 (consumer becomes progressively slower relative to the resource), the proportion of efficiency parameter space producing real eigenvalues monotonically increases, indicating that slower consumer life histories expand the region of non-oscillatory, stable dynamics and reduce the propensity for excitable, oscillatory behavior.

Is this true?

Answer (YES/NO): YES